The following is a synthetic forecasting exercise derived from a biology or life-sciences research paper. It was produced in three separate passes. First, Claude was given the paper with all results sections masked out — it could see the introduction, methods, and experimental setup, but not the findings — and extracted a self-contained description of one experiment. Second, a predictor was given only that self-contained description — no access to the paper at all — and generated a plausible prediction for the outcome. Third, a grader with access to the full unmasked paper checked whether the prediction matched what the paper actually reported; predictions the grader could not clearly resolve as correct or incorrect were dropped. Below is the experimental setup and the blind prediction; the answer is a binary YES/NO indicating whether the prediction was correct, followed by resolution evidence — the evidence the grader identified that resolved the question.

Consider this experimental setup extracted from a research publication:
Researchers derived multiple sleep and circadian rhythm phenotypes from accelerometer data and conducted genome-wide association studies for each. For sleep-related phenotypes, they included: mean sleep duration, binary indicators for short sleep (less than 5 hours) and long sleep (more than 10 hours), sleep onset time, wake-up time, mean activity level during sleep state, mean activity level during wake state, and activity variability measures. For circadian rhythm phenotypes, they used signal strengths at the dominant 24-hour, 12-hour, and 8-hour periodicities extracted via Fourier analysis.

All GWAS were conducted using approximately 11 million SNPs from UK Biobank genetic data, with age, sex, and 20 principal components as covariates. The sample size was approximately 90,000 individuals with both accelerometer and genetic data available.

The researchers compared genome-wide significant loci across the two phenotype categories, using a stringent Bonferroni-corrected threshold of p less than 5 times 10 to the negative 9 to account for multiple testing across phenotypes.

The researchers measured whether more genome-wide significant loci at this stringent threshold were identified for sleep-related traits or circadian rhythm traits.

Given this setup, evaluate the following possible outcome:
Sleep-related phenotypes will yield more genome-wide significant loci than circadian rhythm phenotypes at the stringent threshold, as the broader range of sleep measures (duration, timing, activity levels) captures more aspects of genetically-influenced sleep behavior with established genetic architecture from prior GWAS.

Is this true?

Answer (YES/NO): NO